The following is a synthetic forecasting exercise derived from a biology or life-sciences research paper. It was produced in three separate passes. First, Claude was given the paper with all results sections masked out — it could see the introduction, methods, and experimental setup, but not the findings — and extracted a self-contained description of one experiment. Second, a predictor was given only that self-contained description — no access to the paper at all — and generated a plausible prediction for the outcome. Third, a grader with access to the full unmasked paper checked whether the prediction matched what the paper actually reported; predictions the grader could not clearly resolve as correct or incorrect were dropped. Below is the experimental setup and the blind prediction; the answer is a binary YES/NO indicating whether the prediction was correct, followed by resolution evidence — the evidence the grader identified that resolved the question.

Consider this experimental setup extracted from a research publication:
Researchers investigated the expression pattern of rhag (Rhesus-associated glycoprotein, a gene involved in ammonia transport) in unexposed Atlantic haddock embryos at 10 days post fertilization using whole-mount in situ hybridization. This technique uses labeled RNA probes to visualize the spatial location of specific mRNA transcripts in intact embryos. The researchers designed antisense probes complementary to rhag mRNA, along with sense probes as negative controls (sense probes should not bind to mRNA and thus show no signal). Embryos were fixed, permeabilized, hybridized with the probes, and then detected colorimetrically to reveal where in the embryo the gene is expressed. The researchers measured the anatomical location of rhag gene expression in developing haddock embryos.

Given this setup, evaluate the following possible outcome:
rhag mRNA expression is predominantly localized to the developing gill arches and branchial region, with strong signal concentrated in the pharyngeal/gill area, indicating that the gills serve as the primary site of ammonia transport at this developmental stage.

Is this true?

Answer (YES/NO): YES